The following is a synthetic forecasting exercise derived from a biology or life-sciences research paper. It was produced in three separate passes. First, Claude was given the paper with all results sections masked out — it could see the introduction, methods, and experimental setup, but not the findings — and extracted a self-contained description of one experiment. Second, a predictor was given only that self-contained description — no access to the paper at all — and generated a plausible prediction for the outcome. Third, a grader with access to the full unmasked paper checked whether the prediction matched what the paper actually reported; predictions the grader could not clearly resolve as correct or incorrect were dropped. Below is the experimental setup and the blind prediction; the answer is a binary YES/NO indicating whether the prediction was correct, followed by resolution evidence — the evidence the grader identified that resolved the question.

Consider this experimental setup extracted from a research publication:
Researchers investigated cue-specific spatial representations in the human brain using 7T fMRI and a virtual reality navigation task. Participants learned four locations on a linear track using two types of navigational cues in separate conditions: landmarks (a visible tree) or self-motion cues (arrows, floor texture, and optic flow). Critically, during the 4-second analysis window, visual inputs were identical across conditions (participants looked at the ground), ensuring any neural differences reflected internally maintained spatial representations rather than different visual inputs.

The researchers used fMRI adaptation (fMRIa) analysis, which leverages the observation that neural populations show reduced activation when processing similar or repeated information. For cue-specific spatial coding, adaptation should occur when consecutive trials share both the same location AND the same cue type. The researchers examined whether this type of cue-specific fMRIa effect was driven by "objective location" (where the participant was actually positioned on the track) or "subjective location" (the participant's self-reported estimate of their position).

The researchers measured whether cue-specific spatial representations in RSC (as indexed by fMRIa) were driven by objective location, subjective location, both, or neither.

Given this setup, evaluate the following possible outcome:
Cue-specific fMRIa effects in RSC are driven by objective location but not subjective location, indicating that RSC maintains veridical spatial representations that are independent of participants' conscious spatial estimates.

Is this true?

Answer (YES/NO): YES